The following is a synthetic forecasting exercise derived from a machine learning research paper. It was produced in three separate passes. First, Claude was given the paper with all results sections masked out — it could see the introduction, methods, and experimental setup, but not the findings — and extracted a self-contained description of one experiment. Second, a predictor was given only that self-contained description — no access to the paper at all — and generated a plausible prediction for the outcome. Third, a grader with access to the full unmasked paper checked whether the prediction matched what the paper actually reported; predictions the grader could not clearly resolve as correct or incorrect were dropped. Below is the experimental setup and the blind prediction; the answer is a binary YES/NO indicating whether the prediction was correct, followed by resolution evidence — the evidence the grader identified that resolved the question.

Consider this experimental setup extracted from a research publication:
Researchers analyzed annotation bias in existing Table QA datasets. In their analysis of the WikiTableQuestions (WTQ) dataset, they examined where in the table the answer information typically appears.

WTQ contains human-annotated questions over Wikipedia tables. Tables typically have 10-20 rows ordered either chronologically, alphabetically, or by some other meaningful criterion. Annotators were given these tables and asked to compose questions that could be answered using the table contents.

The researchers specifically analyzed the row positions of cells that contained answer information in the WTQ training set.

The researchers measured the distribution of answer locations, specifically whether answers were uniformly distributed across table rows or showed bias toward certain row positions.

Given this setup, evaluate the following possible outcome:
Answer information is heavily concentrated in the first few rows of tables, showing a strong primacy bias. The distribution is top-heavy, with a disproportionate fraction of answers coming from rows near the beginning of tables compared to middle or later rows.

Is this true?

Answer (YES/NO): NO